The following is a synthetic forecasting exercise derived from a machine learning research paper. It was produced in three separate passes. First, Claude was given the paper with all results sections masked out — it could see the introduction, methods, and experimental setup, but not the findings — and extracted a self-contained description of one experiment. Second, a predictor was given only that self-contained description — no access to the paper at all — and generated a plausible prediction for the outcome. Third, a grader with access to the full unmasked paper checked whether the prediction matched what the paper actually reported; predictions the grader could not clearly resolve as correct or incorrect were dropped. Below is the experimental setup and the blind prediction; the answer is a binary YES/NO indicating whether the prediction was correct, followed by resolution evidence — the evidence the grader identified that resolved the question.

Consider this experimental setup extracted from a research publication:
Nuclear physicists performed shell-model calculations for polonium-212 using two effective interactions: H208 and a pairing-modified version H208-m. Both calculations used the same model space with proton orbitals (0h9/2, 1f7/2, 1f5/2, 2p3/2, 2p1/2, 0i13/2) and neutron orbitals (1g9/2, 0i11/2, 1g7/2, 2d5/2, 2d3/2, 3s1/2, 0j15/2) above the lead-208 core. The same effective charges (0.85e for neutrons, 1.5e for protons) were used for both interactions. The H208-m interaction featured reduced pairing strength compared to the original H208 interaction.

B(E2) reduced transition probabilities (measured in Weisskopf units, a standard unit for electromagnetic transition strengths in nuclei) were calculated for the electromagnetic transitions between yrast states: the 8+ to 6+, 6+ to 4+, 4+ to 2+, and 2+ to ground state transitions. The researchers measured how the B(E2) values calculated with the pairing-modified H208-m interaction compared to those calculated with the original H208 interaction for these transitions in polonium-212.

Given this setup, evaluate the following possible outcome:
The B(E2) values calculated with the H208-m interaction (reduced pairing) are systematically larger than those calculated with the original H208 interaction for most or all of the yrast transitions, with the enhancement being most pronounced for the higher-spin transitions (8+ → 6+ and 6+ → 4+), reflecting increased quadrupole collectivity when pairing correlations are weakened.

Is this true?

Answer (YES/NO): YES